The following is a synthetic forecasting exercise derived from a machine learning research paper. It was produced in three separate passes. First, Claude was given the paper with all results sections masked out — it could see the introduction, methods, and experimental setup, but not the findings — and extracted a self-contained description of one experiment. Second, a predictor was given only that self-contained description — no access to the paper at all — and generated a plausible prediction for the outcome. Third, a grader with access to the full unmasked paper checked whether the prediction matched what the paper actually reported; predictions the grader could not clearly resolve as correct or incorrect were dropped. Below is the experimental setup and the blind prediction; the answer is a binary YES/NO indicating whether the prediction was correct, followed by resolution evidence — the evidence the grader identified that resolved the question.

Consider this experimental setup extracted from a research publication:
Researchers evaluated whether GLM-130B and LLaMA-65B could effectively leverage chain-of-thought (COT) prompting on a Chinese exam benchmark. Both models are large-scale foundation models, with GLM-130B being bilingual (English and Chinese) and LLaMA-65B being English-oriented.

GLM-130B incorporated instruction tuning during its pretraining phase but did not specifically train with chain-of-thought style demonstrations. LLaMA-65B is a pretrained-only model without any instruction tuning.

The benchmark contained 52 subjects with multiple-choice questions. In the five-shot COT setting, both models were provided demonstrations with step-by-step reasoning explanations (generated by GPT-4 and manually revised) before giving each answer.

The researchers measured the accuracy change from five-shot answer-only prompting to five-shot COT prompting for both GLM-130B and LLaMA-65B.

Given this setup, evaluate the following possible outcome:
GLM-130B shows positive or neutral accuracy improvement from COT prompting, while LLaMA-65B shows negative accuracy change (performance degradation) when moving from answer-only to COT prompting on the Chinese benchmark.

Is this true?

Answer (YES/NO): NO